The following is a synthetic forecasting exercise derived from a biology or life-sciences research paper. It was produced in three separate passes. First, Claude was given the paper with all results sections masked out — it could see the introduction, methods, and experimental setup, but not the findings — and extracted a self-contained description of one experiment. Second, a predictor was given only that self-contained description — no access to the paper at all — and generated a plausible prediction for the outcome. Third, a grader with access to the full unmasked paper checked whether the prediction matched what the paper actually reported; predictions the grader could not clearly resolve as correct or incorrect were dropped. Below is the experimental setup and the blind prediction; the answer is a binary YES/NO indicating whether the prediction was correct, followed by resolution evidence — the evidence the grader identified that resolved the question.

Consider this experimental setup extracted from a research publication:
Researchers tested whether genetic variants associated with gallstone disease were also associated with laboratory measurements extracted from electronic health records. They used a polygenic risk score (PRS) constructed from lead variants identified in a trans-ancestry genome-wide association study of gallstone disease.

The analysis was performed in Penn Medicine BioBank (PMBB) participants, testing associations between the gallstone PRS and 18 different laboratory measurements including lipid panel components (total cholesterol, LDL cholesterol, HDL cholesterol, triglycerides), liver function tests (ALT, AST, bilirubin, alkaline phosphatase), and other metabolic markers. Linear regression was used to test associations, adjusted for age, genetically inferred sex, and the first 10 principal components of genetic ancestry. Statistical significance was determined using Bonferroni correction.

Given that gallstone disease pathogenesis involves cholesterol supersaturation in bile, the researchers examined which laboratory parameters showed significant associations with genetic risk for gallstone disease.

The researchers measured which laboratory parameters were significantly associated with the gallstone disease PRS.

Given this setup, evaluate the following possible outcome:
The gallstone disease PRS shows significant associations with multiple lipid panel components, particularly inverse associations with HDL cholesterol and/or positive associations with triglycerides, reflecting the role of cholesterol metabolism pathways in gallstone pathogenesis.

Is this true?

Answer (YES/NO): NO